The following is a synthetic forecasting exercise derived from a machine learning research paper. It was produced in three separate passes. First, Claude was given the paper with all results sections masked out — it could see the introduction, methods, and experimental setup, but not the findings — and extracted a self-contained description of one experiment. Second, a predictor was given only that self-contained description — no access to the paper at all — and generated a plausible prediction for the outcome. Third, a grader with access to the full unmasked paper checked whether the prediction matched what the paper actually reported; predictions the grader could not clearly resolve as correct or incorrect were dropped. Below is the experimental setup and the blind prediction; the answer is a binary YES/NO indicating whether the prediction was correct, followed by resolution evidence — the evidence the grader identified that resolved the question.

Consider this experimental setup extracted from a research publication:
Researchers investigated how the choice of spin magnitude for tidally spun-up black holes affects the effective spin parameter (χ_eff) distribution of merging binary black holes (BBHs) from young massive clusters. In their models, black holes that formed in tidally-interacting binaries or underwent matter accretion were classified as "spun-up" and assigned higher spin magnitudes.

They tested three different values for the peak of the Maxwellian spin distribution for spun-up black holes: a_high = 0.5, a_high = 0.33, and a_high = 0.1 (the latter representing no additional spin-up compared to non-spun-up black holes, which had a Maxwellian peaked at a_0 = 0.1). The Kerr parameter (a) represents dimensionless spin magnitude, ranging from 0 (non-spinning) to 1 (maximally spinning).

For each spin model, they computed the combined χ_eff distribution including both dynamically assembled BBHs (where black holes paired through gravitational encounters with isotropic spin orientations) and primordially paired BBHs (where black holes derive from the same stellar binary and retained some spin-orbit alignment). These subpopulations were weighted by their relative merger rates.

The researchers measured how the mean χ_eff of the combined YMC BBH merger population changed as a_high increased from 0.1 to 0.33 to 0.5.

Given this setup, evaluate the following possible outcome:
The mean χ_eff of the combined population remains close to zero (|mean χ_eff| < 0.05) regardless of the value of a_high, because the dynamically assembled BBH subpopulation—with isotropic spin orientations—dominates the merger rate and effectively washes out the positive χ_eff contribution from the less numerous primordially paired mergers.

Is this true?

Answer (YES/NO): NO